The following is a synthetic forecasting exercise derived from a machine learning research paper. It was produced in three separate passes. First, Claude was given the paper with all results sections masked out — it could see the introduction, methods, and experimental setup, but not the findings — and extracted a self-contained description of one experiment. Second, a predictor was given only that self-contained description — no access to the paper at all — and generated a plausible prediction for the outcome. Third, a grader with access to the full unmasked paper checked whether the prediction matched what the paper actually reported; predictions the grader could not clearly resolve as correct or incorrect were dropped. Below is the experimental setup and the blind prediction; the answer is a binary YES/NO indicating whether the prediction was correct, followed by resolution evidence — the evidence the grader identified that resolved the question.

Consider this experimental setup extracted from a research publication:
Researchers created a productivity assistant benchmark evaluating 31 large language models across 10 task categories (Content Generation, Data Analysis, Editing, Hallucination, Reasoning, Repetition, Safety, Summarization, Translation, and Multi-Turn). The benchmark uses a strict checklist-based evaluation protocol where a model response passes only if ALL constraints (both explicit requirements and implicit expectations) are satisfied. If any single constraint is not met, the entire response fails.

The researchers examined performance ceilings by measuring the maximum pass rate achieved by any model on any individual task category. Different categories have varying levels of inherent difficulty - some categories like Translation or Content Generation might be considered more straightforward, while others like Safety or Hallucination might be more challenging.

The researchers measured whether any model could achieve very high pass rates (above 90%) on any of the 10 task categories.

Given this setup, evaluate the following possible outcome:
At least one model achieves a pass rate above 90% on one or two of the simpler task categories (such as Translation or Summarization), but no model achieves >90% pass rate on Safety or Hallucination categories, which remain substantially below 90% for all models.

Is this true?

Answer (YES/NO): NO